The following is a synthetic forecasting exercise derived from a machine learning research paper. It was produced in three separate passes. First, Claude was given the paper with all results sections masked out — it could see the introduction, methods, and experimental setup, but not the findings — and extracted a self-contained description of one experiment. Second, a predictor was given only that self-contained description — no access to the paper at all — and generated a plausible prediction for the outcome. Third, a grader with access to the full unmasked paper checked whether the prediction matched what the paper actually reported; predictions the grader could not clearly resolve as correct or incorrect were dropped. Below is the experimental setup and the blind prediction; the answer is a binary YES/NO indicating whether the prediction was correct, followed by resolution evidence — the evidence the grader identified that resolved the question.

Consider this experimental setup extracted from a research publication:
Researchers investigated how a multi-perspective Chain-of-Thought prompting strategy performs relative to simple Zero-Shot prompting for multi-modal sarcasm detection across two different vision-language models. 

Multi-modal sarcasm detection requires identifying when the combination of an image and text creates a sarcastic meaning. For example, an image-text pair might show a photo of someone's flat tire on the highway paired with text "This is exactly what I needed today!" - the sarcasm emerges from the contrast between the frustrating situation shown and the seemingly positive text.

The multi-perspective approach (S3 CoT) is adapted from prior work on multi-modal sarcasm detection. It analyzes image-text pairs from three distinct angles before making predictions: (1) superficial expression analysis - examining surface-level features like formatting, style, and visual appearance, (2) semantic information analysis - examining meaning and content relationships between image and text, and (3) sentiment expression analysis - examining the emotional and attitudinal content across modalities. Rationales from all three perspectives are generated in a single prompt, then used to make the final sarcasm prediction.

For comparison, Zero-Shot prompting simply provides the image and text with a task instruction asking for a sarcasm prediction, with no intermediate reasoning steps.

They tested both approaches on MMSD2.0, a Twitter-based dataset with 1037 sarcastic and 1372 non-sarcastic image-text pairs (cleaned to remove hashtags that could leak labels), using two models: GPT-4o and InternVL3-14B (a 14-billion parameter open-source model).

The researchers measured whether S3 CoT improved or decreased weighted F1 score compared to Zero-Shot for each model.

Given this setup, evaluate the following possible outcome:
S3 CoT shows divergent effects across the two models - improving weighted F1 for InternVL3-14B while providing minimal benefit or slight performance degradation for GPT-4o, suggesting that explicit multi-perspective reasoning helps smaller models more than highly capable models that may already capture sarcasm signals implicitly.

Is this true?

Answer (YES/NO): NO